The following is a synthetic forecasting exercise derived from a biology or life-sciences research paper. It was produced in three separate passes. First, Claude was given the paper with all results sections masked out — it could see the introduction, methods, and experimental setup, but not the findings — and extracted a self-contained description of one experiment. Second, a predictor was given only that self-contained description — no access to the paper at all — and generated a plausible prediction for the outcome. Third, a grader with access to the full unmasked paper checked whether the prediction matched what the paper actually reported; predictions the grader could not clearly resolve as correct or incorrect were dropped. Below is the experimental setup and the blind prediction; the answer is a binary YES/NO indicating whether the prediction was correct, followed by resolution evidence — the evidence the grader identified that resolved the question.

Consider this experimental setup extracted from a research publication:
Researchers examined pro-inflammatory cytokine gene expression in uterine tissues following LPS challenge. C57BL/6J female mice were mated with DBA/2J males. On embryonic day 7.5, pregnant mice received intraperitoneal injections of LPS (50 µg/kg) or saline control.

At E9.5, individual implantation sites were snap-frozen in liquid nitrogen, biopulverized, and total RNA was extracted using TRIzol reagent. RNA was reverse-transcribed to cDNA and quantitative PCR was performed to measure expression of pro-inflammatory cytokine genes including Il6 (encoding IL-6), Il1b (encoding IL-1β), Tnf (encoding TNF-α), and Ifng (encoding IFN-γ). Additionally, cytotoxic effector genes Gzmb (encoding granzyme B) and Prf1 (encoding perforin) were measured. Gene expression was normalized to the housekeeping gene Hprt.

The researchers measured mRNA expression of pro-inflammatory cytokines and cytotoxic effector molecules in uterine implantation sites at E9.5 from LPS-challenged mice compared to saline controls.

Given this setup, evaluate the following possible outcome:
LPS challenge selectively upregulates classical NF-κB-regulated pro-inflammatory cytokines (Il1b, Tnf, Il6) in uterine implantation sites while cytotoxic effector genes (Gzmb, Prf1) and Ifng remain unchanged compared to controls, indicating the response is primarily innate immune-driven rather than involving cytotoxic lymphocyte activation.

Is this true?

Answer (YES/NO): NO